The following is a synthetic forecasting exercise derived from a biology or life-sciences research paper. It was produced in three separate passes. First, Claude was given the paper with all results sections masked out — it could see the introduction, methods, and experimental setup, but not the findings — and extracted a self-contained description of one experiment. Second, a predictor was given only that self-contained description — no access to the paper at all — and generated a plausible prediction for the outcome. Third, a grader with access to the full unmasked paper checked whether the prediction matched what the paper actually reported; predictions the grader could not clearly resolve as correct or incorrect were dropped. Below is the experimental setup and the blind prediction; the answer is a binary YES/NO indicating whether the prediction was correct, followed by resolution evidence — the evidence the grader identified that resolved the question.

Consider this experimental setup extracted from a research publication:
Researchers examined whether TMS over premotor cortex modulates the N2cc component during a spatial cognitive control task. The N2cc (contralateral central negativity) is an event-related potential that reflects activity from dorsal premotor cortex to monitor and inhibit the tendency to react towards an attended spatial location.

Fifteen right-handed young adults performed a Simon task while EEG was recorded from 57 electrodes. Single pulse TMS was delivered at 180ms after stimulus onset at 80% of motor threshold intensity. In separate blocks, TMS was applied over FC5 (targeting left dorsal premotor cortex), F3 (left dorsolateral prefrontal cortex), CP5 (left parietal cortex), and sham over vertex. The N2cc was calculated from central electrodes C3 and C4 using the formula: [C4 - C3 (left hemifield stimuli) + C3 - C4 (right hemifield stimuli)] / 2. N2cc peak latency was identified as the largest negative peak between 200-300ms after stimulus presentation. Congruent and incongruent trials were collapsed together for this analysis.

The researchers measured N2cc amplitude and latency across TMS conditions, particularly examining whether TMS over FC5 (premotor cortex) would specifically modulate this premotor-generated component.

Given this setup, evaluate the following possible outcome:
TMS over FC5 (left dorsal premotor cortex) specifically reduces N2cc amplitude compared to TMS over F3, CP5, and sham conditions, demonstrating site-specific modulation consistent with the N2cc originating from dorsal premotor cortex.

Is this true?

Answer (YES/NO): NO